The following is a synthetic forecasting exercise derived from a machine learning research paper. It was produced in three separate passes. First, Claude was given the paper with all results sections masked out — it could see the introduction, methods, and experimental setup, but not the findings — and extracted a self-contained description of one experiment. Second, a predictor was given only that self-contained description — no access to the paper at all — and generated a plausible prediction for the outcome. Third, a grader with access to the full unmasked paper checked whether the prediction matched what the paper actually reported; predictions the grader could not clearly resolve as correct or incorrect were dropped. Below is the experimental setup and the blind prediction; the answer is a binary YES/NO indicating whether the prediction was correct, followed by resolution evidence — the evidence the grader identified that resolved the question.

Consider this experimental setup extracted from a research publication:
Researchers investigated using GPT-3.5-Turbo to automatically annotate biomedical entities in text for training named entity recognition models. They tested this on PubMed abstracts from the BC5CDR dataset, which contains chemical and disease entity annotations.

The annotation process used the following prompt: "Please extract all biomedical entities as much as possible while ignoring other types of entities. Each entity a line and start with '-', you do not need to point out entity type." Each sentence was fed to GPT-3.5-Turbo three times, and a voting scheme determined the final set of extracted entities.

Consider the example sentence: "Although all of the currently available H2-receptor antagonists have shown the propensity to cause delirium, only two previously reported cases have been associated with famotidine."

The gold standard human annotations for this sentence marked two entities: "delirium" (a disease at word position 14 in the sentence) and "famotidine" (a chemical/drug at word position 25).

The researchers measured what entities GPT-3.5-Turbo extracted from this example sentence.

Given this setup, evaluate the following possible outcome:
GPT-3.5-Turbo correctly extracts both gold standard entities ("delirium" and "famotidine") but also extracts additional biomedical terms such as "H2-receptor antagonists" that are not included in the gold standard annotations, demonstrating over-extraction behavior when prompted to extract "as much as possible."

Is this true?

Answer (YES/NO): YES